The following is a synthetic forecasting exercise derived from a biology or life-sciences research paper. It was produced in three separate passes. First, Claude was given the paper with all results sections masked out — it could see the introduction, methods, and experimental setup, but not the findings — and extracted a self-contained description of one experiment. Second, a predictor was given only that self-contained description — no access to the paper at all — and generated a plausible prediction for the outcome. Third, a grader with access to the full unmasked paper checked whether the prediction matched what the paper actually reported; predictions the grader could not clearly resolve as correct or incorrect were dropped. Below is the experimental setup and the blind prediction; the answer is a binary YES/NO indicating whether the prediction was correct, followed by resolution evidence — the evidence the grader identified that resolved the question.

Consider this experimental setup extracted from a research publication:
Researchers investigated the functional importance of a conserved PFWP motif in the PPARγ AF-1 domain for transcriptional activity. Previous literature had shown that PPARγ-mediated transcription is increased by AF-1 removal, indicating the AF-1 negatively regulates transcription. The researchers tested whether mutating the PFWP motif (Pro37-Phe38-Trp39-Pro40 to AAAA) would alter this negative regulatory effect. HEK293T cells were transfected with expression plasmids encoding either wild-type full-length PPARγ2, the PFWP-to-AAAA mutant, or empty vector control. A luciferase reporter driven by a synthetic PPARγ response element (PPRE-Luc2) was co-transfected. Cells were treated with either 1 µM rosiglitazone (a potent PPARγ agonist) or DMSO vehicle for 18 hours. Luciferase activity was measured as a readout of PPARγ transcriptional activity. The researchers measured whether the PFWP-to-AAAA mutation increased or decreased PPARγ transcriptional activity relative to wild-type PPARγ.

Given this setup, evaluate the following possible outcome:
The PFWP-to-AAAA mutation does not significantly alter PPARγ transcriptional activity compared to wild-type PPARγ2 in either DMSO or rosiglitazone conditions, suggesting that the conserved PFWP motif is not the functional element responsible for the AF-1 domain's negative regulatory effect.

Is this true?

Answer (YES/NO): NO